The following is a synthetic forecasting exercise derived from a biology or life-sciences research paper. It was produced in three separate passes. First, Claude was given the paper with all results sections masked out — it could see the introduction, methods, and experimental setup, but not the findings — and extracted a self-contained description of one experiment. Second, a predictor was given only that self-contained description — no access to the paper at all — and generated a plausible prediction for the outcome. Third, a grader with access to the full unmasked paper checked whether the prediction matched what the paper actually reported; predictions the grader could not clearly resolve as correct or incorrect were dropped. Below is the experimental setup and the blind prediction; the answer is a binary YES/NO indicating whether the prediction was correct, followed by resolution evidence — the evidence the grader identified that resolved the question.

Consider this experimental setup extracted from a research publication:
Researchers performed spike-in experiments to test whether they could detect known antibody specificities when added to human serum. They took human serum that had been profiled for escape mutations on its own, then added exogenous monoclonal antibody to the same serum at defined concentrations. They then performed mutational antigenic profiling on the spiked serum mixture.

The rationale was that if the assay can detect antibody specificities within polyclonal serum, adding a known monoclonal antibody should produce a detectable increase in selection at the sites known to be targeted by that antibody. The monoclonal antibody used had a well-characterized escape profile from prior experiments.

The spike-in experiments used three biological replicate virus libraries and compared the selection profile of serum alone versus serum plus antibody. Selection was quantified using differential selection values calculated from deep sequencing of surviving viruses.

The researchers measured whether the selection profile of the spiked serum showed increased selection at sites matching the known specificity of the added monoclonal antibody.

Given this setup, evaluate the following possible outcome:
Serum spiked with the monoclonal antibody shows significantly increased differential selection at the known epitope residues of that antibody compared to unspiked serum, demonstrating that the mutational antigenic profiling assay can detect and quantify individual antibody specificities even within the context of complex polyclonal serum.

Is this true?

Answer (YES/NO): YES